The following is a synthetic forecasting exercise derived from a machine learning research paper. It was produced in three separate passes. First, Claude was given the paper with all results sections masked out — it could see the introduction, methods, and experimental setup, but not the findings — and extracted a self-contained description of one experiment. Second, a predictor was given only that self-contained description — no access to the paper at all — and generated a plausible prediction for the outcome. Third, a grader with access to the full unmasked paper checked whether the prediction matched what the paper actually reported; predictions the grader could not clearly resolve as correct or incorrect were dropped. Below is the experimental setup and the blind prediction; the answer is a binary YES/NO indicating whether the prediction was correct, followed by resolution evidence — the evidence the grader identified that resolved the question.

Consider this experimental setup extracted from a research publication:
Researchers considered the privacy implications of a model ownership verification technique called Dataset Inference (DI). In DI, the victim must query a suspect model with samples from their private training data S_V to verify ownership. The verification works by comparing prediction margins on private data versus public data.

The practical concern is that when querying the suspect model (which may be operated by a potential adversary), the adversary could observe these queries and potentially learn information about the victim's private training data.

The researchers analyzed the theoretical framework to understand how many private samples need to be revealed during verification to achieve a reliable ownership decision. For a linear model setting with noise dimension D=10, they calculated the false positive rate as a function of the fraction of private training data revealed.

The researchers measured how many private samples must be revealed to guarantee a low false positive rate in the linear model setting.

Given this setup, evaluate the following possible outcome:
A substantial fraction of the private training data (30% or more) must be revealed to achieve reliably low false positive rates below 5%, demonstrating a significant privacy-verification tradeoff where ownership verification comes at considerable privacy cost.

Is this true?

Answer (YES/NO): NO